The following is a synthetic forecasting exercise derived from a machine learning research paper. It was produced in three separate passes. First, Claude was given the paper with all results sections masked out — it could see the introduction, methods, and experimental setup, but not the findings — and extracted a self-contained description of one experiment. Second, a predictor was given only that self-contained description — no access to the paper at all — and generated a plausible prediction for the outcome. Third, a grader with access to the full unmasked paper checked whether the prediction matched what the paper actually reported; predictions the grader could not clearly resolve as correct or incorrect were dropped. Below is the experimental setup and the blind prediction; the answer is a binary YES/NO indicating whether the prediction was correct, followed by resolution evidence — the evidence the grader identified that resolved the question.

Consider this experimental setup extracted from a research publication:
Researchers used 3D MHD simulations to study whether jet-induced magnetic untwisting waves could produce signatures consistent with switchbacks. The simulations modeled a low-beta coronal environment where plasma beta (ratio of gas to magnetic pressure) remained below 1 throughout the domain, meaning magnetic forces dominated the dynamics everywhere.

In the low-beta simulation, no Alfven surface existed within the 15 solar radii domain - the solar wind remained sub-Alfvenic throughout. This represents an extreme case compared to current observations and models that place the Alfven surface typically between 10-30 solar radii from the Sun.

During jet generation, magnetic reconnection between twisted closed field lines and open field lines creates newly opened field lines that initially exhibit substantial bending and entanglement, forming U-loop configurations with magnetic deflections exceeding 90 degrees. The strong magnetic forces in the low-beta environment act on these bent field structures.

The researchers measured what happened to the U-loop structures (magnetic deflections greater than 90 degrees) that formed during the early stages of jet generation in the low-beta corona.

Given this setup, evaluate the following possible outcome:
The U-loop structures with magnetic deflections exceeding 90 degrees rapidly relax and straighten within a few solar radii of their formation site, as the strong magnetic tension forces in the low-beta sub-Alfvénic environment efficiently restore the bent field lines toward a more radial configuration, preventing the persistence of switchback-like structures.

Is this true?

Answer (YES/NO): NO